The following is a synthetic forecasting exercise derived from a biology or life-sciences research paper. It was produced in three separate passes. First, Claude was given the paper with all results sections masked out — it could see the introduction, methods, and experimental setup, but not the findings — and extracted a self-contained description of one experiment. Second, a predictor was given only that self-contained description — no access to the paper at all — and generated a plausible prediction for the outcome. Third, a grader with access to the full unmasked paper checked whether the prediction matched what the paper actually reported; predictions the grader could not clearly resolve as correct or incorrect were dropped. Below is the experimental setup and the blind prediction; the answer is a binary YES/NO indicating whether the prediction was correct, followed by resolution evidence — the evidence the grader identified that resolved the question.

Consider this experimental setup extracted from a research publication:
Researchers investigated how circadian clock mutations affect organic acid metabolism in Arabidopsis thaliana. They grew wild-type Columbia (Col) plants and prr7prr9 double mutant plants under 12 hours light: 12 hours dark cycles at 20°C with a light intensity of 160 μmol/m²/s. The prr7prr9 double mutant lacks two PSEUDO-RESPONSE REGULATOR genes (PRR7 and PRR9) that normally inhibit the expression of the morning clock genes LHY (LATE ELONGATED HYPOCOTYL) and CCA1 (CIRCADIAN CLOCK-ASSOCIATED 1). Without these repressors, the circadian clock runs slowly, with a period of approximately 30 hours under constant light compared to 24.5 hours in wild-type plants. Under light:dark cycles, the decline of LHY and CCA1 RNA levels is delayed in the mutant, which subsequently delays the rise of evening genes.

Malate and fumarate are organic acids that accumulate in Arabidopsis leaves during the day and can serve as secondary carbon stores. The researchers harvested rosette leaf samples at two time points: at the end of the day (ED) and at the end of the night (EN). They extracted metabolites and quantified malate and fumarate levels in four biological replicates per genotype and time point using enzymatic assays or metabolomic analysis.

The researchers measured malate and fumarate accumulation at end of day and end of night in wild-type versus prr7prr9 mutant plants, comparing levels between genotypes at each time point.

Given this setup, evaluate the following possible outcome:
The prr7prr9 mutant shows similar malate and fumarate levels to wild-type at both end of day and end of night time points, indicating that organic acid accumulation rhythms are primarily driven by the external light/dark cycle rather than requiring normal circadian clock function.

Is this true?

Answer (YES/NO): NO